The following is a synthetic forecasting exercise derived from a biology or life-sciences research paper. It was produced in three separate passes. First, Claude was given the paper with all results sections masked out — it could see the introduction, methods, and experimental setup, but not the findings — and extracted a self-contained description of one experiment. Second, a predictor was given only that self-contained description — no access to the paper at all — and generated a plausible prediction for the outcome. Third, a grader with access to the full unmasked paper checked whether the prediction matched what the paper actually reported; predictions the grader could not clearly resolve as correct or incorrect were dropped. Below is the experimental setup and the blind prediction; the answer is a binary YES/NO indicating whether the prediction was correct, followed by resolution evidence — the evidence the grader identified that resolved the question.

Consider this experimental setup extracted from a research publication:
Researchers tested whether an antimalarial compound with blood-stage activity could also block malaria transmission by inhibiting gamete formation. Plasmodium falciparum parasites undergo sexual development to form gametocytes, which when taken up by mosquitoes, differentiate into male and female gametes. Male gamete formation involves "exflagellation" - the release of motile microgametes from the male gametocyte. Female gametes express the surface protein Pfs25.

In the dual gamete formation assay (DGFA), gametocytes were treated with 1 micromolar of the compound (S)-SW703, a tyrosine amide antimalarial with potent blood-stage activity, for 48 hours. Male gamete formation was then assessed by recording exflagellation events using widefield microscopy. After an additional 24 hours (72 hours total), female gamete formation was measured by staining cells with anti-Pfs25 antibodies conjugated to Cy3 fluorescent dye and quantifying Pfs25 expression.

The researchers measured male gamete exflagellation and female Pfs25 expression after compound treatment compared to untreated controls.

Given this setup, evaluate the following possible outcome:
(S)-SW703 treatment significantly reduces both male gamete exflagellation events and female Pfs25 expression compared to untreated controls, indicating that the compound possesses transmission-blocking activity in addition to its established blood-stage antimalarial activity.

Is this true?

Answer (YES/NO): NO